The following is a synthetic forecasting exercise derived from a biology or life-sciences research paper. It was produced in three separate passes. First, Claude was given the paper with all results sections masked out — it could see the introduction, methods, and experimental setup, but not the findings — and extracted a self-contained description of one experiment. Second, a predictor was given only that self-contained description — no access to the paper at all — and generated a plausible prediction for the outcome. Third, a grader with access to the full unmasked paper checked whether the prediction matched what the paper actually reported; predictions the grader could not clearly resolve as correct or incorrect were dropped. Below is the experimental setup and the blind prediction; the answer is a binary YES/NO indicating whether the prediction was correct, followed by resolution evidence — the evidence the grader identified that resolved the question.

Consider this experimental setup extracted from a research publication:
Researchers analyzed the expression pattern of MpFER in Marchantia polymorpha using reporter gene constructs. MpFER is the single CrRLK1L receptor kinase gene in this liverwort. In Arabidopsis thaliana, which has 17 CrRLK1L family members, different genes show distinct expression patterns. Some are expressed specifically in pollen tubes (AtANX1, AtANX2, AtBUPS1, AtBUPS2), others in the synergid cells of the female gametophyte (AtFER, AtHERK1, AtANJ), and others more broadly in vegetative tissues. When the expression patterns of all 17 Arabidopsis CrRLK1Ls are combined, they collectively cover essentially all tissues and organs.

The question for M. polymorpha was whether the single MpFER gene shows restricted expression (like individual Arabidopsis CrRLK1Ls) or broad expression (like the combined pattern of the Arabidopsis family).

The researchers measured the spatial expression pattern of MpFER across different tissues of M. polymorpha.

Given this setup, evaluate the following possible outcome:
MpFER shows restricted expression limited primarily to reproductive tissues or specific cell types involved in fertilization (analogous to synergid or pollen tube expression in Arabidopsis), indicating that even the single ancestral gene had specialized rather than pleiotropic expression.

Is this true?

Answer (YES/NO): NO